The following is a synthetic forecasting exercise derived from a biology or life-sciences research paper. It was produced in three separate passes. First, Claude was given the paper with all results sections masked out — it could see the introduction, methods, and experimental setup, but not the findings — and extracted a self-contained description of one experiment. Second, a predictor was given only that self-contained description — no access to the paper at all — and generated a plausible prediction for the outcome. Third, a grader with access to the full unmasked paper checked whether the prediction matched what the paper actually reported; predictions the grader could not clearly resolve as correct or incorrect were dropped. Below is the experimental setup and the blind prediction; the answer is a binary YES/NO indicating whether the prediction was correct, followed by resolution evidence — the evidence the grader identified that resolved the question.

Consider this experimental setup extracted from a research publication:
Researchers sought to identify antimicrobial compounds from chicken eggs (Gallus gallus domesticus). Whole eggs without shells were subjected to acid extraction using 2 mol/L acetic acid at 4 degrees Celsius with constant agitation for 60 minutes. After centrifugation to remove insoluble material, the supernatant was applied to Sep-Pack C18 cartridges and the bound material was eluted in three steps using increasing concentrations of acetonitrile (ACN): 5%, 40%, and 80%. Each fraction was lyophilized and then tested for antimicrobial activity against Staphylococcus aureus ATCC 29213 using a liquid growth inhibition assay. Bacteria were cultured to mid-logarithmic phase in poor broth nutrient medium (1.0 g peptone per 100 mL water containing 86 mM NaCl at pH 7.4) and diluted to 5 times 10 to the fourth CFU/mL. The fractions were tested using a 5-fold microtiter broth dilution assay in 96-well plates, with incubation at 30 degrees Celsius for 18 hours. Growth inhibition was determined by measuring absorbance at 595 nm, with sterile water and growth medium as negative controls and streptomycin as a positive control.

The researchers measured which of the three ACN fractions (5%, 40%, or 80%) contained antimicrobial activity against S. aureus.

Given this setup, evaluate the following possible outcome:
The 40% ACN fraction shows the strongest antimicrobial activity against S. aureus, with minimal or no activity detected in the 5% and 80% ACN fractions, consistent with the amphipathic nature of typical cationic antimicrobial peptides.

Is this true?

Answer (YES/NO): NO